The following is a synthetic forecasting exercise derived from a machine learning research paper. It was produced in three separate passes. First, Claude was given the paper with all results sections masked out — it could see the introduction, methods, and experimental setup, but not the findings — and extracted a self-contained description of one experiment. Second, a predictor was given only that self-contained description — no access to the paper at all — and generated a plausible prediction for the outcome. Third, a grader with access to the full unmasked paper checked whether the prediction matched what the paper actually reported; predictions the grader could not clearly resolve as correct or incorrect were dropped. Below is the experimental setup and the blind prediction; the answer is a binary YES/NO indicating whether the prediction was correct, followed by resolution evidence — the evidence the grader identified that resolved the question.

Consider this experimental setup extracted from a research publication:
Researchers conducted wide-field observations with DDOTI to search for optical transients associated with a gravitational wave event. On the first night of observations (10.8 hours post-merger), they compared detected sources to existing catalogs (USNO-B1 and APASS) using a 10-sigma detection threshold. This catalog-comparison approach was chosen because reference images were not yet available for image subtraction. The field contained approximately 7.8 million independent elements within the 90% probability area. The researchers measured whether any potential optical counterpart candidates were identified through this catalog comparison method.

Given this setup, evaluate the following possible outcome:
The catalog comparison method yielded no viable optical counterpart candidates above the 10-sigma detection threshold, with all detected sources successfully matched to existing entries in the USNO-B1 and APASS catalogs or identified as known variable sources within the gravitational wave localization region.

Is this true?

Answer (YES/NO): YES